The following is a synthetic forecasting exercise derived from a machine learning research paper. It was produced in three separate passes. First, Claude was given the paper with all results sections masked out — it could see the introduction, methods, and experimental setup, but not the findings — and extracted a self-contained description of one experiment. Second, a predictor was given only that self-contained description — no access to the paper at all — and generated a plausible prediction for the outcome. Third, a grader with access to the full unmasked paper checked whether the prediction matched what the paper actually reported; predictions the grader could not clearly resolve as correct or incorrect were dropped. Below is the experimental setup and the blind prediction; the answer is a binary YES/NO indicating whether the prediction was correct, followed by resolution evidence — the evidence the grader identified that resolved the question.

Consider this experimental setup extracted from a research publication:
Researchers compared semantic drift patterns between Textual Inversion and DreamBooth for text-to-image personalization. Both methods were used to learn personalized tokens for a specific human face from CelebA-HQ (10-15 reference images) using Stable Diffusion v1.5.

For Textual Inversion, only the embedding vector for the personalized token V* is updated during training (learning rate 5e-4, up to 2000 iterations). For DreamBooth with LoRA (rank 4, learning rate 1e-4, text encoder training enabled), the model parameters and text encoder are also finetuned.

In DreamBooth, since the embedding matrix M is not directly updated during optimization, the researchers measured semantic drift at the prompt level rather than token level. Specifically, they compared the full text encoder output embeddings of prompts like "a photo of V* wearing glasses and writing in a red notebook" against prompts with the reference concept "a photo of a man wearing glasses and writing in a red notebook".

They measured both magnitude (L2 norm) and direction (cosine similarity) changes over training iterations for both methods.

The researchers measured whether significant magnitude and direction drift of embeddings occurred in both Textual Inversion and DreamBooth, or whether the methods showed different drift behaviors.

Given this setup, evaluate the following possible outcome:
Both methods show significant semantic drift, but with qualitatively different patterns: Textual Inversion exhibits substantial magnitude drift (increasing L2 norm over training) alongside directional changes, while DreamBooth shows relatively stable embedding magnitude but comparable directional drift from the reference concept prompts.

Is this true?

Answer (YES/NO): NO